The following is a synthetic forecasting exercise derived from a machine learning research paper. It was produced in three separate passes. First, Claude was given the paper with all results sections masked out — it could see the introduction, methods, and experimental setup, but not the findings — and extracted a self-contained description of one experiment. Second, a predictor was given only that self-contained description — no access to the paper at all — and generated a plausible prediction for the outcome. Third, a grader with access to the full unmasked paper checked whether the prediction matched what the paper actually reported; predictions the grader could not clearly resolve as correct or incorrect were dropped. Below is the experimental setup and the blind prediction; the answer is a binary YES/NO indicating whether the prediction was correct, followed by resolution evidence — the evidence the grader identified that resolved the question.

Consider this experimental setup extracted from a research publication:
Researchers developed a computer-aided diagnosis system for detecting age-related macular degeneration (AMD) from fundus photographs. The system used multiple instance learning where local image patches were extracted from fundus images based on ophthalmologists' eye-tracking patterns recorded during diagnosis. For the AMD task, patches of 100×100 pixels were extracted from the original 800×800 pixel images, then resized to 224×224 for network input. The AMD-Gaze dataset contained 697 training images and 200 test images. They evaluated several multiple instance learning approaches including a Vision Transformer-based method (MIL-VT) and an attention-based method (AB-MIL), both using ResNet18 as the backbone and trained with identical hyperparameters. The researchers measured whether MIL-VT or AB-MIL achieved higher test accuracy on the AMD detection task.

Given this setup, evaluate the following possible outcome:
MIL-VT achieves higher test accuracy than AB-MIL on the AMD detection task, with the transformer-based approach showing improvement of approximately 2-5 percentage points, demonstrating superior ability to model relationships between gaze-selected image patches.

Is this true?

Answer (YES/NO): NO